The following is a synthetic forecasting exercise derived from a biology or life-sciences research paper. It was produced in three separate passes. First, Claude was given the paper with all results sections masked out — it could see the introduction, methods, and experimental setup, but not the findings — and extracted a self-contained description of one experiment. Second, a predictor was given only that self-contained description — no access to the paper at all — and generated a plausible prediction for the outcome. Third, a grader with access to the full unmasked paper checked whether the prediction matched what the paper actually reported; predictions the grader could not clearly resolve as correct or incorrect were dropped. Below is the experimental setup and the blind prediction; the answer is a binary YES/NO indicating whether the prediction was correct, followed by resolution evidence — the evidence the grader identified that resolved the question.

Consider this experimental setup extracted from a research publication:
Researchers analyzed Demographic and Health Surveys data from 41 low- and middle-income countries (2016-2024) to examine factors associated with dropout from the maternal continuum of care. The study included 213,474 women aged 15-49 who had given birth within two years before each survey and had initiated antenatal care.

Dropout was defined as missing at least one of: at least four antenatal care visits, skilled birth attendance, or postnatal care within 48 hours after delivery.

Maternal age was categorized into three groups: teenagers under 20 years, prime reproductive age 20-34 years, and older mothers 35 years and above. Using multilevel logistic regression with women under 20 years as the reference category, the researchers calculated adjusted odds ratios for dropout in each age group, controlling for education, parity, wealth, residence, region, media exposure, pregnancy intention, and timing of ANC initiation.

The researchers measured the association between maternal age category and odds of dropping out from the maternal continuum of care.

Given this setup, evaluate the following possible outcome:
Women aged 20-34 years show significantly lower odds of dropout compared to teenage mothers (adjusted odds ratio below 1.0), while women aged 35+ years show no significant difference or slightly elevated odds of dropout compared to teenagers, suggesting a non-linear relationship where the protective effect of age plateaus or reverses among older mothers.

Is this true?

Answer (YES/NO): NO